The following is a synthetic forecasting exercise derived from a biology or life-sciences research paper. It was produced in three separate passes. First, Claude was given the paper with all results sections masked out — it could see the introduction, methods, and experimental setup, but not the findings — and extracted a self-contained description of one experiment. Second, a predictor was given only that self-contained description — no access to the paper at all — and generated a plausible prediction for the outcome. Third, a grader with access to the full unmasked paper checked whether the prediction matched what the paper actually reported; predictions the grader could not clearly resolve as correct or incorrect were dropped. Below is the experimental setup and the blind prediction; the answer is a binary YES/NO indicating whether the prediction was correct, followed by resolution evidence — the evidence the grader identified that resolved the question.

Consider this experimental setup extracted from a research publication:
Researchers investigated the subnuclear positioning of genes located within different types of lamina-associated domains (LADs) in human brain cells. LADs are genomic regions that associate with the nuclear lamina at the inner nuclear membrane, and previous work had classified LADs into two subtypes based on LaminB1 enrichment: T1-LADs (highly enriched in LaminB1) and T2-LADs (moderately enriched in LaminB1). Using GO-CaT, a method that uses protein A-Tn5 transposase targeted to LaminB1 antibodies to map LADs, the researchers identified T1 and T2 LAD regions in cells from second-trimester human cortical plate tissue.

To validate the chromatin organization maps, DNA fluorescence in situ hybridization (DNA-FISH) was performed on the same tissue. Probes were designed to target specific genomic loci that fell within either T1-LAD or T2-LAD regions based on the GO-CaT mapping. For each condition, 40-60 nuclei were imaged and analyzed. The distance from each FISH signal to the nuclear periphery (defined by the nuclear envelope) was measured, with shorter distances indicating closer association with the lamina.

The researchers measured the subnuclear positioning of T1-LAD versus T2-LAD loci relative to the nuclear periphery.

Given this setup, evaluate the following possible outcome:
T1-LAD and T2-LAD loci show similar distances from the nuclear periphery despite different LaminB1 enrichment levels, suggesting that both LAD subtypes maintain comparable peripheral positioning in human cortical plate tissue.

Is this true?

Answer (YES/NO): NO